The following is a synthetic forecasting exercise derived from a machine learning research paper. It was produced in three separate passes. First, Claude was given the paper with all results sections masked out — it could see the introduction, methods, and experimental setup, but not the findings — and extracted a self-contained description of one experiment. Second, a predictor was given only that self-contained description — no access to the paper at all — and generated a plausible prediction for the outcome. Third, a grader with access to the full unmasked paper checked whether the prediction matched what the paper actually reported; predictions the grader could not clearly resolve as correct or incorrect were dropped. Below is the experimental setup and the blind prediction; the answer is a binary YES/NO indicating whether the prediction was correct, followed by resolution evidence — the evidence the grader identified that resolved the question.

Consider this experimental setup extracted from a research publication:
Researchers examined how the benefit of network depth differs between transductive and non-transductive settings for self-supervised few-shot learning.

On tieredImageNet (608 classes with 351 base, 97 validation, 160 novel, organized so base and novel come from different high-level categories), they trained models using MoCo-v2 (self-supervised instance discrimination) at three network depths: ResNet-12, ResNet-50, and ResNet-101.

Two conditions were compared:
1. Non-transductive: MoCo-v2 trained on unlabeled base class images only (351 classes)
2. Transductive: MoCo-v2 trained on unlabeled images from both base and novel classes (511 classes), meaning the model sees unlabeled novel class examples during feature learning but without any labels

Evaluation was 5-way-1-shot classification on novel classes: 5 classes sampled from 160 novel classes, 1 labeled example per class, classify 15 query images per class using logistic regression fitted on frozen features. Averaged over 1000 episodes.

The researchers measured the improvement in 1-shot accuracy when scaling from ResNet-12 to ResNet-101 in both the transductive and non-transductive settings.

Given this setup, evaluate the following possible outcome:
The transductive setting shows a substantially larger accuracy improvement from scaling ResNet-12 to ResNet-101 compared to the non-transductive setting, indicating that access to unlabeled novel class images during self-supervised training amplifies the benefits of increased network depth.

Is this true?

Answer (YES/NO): YES